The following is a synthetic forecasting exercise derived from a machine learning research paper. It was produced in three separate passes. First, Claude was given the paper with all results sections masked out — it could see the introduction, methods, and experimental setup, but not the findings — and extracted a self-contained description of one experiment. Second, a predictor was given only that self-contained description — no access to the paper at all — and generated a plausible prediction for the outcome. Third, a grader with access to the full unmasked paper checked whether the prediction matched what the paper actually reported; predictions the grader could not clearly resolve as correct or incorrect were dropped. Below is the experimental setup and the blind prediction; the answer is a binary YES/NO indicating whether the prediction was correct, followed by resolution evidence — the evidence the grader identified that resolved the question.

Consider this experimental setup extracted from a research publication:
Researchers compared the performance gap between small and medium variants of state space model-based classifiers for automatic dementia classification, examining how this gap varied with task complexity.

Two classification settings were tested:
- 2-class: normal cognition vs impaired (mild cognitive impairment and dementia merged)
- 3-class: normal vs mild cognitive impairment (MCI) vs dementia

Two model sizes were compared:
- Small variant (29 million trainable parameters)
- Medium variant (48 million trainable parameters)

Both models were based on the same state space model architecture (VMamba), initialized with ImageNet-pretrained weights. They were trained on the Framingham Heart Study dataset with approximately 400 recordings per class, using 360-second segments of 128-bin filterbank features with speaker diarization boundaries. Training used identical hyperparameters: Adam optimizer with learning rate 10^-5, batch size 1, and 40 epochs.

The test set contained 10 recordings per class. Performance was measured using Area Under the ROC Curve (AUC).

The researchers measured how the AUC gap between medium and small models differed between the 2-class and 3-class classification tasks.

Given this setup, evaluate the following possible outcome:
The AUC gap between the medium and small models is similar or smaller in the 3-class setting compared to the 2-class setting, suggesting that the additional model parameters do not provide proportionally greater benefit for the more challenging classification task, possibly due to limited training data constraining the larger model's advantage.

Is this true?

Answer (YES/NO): YES